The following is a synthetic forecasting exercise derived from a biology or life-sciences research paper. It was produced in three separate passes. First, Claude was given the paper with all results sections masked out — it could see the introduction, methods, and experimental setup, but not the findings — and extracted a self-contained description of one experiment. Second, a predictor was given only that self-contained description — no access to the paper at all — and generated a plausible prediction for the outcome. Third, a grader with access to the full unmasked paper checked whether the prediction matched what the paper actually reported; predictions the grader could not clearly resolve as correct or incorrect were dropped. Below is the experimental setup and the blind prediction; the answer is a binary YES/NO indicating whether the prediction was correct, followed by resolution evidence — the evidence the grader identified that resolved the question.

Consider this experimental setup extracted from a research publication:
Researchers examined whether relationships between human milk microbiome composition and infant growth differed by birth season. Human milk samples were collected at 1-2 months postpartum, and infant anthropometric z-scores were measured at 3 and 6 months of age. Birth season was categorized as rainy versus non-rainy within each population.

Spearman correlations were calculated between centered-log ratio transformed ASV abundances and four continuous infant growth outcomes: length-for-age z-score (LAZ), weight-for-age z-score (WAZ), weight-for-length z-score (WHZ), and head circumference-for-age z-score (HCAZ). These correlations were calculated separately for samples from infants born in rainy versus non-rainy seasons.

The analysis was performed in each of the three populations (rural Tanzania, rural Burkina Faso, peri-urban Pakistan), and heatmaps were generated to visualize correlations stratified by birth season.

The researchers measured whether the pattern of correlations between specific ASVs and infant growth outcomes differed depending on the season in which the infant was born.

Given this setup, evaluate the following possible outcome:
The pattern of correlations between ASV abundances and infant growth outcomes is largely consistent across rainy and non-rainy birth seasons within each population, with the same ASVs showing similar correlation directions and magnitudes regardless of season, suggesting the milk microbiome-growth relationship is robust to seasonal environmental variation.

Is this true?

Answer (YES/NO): NO